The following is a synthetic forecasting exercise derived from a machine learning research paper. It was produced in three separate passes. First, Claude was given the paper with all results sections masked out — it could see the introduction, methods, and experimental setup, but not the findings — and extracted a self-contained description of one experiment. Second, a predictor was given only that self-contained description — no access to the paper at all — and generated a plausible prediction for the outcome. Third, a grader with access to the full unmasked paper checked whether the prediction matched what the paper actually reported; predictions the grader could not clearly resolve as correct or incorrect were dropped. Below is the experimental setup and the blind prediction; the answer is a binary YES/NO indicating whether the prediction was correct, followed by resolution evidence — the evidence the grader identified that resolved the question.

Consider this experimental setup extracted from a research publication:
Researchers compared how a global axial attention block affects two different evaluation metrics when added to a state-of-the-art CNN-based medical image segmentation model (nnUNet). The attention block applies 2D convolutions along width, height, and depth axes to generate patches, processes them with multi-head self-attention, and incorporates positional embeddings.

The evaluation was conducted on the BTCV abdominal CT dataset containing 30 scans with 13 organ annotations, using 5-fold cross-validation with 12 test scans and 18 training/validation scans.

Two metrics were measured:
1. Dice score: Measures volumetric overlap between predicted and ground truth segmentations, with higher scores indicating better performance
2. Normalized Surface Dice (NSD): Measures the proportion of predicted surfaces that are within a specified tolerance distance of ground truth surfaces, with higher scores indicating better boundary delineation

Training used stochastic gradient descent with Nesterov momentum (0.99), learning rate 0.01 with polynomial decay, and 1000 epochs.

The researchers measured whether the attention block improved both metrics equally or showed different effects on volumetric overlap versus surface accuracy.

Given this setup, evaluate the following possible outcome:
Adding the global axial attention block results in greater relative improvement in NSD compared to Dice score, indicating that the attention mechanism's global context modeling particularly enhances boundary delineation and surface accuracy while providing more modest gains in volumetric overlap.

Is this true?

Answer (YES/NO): NO